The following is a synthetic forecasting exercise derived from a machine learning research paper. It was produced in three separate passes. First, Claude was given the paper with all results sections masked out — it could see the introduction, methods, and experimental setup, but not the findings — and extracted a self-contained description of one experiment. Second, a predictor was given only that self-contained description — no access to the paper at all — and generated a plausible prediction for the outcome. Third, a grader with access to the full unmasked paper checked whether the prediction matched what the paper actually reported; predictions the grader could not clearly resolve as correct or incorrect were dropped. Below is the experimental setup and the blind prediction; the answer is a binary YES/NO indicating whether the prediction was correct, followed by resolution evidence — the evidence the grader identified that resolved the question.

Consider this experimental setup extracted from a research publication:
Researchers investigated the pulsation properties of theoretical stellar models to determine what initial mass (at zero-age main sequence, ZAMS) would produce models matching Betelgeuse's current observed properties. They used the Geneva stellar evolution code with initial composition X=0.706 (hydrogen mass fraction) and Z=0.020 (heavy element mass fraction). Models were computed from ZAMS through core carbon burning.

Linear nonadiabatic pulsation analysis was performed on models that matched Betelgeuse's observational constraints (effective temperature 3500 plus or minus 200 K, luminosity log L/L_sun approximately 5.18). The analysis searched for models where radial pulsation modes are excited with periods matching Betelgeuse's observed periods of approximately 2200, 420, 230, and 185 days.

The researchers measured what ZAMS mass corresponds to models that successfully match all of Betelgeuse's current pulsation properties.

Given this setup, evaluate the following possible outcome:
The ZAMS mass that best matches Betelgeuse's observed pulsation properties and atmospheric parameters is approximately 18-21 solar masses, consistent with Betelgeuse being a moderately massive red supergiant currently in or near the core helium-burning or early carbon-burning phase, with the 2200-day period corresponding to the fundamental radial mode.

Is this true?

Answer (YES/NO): NO